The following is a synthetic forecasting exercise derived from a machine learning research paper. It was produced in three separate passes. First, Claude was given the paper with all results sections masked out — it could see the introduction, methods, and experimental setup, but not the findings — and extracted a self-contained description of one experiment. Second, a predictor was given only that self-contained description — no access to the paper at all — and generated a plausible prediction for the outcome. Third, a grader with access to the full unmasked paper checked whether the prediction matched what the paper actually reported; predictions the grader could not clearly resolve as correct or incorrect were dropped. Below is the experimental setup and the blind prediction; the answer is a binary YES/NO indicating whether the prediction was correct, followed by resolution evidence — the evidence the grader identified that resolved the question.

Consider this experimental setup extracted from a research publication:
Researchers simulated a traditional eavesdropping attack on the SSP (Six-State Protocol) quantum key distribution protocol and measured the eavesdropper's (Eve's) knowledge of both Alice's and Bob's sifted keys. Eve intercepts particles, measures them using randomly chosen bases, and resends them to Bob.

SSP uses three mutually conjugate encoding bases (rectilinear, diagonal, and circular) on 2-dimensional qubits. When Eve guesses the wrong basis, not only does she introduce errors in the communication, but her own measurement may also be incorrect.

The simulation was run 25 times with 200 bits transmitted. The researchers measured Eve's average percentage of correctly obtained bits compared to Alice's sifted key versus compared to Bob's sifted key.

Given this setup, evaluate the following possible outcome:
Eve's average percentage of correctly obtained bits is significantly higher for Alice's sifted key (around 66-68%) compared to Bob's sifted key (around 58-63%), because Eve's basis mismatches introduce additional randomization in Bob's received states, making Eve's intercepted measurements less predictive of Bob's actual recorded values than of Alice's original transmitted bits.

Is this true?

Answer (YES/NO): NO